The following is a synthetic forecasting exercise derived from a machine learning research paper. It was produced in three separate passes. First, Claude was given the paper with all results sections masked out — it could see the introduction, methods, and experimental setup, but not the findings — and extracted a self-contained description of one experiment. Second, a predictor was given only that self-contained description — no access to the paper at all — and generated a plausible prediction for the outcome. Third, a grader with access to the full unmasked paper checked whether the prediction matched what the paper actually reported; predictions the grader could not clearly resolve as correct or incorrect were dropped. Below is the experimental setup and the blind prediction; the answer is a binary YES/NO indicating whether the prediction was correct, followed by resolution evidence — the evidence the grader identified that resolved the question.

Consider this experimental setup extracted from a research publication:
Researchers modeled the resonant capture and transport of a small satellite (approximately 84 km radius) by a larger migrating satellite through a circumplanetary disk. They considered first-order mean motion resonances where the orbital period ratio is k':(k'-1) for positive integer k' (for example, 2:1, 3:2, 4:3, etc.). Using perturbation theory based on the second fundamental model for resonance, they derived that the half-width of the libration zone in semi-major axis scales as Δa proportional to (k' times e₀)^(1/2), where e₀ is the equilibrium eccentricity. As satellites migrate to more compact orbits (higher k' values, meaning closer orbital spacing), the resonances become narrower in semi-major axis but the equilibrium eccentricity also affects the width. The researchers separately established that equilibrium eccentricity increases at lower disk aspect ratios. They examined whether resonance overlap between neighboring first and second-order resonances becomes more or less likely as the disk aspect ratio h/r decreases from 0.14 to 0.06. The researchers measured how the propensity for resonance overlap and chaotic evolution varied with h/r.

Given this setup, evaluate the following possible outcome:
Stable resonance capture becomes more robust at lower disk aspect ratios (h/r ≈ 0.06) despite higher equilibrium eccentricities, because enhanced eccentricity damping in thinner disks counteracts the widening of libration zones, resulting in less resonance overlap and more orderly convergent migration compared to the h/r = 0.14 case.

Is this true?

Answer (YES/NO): NO